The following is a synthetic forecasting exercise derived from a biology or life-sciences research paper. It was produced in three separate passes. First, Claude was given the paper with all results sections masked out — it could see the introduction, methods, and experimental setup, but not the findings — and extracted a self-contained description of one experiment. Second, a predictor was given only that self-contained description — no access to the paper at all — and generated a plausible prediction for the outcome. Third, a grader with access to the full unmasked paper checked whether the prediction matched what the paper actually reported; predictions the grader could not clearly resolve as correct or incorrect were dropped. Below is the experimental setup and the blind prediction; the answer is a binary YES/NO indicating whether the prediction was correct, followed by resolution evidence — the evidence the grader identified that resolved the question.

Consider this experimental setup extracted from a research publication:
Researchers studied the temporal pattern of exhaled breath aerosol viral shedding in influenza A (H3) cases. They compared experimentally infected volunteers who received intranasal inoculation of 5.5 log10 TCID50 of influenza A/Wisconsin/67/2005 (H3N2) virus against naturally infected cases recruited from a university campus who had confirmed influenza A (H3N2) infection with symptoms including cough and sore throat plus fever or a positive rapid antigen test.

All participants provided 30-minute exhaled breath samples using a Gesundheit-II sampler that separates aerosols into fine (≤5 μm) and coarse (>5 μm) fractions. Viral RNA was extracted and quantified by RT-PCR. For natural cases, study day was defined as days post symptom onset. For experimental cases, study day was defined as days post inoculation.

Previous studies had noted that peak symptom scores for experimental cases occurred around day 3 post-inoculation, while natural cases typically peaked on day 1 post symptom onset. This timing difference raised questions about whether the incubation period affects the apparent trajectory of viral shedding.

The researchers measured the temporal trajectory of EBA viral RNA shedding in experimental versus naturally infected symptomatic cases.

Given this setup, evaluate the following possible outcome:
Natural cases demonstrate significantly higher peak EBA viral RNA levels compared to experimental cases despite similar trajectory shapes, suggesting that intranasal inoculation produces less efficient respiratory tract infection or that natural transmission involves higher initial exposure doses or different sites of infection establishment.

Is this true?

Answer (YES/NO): NO